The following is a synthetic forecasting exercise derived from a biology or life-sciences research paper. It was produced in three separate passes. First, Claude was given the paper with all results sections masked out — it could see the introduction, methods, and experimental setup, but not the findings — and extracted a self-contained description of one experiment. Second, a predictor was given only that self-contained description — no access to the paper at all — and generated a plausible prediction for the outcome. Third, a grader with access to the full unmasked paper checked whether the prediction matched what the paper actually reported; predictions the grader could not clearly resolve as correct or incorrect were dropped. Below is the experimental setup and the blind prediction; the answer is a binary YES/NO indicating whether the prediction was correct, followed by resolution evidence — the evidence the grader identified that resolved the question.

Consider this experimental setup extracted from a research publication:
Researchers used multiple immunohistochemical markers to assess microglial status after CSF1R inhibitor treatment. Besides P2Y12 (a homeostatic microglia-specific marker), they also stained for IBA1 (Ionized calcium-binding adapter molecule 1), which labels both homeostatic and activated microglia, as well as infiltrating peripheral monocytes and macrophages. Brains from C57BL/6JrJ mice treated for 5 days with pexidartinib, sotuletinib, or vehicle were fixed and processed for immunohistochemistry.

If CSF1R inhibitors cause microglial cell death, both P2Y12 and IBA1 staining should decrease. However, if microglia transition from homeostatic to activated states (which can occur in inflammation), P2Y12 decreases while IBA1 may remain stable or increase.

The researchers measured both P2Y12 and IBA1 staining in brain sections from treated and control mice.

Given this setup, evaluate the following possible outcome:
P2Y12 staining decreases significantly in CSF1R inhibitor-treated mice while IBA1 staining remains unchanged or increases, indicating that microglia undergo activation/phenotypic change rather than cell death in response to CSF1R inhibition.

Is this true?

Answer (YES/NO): NO